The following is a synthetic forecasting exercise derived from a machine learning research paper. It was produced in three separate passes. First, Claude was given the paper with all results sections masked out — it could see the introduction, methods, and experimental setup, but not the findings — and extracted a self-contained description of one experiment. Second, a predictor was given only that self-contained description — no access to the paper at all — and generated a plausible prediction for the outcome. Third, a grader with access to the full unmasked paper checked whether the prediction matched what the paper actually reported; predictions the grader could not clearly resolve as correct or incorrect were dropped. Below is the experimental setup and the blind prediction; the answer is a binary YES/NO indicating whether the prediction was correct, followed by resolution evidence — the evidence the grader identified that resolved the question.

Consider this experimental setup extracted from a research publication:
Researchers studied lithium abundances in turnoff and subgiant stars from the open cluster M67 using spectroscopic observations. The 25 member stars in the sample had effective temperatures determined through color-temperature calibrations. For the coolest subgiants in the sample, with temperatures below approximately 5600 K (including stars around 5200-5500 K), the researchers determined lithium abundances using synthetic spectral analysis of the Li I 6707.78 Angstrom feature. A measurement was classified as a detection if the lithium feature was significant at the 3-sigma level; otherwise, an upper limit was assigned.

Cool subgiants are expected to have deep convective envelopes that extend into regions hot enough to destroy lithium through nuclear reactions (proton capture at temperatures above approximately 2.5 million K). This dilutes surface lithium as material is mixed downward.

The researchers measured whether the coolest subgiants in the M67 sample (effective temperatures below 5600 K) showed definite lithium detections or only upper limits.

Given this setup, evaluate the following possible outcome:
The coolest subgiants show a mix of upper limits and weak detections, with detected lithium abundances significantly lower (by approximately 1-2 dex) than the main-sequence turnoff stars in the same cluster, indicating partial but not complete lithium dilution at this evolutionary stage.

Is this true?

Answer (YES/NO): NO